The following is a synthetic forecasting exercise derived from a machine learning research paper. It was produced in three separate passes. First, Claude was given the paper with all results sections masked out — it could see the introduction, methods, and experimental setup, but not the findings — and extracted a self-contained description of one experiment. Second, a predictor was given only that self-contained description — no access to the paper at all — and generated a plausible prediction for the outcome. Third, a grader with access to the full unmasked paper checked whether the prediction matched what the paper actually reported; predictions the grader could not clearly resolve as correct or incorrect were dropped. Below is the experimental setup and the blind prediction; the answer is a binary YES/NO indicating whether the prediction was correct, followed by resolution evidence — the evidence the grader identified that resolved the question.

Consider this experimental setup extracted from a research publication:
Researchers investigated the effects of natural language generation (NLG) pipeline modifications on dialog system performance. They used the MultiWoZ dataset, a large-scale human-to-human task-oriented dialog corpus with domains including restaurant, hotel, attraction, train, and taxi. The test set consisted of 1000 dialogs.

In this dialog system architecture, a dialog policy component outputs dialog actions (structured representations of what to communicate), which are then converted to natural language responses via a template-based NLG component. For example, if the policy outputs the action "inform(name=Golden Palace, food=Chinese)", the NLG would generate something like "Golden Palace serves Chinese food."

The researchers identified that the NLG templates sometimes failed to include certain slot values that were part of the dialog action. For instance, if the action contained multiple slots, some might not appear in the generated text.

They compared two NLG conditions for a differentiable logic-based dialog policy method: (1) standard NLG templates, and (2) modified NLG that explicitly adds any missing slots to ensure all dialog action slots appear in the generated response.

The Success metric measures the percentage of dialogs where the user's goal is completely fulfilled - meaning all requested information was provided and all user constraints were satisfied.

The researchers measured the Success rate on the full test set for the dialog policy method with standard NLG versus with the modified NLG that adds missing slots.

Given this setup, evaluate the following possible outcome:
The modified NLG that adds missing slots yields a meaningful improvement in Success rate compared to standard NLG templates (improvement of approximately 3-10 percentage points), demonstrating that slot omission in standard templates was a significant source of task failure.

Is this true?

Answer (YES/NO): NO